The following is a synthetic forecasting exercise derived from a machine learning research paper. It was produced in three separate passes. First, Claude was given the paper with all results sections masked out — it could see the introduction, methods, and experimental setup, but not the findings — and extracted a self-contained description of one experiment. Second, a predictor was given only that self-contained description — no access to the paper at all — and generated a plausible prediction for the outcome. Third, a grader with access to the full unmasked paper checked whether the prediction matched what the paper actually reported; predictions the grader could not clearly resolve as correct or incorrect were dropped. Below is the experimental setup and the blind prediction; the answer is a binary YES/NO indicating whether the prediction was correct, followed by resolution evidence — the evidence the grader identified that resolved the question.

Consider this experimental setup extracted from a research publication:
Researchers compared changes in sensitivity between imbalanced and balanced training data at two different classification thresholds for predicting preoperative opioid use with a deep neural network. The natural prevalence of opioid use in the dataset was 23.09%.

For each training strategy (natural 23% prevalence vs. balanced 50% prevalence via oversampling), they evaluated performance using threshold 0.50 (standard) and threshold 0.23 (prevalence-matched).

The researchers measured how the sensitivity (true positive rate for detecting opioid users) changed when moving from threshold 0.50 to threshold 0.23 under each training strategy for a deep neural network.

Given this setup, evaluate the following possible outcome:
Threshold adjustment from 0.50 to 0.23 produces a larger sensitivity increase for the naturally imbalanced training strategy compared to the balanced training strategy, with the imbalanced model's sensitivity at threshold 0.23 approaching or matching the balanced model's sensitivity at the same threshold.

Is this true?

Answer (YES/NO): NO